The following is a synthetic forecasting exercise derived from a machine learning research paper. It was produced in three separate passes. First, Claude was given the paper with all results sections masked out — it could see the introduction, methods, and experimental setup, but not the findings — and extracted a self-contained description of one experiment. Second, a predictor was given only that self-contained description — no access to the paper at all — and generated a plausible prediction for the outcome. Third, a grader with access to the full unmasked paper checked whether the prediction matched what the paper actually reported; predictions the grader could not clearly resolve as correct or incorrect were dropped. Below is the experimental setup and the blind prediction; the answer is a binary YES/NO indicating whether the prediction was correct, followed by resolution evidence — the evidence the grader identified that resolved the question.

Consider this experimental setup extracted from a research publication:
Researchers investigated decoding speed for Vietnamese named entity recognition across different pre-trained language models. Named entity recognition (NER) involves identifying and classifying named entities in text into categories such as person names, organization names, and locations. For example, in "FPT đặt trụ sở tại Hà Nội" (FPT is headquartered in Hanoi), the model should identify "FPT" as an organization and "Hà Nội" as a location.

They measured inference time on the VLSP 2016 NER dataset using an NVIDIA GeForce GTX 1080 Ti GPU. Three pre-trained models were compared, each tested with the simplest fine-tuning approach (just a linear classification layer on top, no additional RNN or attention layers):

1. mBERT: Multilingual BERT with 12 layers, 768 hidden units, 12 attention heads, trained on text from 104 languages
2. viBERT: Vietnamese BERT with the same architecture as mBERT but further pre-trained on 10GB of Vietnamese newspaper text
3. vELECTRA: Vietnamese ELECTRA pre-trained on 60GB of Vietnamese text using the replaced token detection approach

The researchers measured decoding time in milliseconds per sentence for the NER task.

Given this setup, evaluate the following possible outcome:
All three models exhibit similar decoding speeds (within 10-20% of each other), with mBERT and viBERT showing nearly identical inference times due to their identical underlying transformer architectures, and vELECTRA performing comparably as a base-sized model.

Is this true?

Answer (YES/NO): NO